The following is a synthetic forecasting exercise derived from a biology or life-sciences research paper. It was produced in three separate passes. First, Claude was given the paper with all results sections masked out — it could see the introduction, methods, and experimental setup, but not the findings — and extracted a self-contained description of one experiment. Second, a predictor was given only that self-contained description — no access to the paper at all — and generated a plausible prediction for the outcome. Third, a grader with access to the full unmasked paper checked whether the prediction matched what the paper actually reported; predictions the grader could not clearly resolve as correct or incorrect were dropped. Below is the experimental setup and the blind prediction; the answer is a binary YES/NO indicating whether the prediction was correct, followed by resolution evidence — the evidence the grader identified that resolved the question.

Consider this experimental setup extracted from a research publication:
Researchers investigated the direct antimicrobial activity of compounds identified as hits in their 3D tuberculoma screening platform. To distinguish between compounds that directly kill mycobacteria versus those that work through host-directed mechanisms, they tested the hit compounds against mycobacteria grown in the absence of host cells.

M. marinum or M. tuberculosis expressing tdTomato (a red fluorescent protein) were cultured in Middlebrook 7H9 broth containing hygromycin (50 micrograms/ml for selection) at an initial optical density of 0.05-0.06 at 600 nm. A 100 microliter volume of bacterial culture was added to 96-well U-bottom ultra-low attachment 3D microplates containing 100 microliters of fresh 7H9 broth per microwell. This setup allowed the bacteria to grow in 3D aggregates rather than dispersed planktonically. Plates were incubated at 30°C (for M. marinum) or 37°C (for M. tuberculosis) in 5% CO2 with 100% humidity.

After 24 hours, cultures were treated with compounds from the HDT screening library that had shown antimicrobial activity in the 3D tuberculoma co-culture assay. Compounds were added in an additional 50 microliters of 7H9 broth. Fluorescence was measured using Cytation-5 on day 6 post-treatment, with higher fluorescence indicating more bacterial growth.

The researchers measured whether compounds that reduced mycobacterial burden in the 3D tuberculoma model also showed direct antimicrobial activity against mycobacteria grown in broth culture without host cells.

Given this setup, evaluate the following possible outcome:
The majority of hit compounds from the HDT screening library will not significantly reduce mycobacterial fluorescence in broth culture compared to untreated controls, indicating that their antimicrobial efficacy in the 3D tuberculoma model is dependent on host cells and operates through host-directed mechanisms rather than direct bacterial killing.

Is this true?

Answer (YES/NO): NO